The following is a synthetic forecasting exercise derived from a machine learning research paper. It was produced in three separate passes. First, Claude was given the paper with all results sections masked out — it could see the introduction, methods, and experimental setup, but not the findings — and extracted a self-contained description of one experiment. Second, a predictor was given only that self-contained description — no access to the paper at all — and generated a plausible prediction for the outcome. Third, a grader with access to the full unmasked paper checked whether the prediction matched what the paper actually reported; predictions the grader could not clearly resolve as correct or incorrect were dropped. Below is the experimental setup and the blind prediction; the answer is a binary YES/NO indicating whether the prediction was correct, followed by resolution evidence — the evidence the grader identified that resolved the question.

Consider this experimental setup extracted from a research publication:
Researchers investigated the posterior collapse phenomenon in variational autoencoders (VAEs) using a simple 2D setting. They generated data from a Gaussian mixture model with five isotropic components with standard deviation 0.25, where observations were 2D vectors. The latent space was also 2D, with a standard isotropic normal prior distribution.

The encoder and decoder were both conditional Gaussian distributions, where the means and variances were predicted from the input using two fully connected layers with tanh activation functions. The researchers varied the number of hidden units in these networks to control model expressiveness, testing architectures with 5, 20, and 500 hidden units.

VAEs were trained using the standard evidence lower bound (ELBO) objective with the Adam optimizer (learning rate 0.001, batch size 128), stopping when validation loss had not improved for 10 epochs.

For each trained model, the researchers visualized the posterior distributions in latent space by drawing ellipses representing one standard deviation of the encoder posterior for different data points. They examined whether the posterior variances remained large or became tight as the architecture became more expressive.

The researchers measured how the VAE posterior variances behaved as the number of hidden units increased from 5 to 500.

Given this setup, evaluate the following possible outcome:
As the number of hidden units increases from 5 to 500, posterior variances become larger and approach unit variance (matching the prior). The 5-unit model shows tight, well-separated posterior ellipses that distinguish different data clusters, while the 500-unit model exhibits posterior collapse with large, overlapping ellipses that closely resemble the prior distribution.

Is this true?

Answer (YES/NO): NO